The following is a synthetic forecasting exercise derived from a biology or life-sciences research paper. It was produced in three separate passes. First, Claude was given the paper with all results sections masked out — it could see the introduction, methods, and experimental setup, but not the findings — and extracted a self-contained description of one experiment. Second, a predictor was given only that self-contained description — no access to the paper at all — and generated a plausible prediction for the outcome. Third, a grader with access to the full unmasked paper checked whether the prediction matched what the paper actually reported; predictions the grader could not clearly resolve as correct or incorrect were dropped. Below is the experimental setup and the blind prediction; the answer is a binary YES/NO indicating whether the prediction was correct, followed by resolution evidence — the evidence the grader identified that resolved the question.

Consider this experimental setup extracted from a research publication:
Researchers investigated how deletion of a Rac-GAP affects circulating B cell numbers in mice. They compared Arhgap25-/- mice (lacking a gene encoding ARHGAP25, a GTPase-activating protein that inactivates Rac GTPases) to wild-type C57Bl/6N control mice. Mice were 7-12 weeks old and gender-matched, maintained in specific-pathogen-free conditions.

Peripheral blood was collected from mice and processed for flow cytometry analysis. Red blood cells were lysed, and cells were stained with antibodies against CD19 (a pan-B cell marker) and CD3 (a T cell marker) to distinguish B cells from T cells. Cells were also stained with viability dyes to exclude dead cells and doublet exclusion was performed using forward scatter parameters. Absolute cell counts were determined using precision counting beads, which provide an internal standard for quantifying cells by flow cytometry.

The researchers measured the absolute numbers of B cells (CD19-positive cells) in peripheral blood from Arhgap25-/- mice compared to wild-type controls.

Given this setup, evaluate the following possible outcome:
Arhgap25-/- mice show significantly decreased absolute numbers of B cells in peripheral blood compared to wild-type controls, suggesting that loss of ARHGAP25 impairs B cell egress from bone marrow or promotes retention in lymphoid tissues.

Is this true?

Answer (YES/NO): YES